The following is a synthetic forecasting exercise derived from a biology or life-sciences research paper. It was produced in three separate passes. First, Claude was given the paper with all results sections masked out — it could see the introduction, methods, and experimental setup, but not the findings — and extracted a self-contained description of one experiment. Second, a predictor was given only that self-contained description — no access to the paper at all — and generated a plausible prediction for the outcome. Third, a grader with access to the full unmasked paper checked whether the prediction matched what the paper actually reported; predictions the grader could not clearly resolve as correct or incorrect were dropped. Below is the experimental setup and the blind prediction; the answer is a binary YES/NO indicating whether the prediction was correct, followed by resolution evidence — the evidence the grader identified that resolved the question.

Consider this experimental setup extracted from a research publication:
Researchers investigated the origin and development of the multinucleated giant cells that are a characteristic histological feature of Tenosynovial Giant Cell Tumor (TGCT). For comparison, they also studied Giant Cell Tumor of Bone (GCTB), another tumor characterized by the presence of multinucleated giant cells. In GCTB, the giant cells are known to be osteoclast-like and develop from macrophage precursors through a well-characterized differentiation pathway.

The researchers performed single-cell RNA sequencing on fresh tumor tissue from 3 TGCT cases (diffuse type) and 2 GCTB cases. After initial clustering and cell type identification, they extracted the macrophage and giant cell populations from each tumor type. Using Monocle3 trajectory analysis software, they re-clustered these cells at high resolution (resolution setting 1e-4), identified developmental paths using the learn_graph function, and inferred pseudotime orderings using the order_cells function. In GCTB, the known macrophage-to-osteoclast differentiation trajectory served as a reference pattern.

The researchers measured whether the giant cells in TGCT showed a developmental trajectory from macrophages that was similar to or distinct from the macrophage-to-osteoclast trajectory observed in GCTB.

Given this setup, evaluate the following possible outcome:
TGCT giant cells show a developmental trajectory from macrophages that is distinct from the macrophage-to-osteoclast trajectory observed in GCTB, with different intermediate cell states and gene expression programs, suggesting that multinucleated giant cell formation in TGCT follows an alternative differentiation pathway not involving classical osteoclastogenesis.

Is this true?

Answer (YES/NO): NO